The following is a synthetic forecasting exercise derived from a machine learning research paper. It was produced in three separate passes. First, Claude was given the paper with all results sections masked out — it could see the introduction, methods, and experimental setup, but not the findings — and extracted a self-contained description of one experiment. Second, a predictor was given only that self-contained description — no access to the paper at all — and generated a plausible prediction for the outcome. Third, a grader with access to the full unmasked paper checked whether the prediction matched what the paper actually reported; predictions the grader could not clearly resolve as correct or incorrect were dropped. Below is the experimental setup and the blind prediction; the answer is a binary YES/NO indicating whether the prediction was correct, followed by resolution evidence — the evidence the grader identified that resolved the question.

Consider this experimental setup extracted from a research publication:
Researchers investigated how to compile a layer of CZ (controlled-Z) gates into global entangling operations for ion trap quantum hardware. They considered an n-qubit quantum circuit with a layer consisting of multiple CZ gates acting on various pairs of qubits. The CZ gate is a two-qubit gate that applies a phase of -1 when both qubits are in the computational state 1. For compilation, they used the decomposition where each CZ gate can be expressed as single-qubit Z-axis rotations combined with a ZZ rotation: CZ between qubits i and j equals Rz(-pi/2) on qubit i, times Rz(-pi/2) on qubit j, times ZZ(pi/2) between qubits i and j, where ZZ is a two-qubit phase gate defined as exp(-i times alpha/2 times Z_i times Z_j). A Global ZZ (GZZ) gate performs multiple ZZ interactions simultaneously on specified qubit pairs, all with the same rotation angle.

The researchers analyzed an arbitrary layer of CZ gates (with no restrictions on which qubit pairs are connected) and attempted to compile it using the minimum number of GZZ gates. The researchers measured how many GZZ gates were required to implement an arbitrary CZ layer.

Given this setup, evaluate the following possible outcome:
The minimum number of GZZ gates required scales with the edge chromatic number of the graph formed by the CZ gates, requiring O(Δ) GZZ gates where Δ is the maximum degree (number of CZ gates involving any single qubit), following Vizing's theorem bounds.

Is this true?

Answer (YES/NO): NO